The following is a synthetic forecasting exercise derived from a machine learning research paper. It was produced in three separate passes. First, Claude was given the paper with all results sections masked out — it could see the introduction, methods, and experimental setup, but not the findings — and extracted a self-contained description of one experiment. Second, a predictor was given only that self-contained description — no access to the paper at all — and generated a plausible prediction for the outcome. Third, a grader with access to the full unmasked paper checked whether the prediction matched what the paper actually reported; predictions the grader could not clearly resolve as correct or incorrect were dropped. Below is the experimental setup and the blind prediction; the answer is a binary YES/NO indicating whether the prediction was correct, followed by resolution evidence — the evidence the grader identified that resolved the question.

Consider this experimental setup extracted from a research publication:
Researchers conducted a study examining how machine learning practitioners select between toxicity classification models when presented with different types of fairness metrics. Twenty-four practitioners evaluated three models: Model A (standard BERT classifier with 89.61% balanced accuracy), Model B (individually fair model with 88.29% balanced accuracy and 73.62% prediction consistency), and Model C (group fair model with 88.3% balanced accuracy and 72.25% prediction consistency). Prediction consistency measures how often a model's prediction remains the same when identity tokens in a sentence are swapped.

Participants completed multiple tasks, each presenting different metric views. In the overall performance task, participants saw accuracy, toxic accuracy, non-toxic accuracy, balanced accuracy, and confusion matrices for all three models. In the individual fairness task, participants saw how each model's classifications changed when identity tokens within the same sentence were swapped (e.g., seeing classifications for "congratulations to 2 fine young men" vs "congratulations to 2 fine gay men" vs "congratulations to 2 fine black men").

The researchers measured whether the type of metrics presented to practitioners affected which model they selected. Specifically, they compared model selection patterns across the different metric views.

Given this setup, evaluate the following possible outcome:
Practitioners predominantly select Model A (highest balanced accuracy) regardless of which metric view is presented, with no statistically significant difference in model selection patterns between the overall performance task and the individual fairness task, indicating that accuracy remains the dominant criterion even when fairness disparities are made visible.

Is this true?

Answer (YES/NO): NO